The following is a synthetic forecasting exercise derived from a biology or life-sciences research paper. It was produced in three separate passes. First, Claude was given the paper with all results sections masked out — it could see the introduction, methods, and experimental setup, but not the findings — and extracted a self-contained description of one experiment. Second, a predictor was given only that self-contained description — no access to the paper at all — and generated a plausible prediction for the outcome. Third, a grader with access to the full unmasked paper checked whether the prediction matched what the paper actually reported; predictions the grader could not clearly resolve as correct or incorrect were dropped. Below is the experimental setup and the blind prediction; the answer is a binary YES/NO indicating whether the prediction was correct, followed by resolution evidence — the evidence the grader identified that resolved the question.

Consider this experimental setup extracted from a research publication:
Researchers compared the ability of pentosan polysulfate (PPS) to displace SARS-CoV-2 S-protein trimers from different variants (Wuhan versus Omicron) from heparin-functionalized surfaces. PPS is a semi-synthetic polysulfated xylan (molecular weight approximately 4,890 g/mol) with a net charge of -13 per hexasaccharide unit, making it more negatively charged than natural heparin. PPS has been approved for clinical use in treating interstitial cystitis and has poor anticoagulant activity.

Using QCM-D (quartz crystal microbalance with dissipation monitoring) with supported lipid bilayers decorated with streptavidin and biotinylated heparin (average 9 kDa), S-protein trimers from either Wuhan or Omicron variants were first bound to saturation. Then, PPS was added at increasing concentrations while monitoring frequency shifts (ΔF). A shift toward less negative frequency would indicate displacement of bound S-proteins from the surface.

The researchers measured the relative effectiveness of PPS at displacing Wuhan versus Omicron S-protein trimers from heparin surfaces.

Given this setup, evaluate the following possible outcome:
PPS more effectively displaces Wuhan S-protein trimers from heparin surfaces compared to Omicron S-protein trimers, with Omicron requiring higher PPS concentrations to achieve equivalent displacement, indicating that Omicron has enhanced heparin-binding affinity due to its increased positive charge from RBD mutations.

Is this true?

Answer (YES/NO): NO